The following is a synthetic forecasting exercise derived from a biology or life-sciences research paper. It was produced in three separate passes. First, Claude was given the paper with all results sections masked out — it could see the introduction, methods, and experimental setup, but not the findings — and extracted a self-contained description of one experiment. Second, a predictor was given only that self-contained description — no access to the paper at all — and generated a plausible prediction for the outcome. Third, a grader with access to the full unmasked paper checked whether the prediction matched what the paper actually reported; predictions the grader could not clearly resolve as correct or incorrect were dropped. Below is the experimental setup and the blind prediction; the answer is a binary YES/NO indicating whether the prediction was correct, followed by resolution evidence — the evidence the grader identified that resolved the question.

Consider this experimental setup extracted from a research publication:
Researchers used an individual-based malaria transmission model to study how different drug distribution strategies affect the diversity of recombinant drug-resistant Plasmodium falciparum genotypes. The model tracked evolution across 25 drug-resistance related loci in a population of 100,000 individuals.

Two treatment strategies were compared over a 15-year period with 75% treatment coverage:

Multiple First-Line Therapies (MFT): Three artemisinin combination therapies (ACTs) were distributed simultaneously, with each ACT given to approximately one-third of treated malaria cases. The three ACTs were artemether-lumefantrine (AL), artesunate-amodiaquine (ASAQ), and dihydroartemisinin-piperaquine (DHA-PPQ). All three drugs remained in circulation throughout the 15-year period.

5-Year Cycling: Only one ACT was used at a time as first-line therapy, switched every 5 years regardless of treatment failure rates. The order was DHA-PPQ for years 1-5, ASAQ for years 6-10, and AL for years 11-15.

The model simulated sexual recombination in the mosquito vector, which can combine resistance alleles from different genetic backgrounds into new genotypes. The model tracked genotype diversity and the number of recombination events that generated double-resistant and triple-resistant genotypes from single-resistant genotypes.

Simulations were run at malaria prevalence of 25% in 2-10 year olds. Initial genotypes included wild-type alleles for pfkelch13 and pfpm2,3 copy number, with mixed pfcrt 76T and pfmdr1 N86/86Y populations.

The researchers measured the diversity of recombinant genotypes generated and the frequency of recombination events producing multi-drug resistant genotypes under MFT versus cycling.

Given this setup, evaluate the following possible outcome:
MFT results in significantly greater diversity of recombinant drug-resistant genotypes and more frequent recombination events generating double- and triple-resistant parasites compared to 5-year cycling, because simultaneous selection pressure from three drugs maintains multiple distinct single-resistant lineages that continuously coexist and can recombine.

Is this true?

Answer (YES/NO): NO